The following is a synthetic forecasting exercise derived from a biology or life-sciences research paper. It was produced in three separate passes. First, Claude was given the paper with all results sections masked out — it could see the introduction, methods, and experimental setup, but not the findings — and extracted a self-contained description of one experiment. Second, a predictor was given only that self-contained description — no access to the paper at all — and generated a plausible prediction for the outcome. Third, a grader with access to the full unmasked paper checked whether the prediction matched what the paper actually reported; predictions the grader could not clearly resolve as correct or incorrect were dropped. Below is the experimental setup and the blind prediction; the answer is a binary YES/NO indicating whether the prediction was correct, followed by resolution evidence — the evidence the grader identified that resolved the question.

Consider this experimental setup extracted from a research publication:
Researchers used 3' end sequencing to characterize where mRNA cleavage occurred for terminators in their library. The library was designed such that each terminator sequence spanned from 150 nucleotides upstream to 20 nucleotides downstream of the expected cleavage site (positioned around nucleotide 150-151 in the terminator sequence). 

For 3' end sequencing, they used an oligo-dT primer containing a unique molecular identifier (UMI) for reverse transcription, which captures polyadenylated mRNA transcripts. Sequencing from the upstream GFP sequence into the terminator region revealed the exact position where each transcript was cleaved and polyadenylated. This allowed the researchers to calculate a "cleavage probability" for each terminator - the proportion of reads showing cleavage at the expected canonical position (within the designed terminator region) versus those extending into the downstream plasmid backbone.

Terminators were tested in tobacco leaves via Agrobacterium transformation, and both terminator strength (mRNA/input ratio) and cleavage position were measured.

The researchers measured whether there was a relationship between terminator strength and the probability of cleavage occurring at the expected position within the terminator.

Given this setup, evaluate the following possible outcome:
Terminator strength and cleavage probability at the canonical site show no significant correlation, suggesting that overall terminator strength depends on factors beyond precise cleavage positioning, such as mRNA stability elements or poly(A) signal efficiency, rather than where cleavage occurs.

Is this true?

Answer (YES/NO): NO